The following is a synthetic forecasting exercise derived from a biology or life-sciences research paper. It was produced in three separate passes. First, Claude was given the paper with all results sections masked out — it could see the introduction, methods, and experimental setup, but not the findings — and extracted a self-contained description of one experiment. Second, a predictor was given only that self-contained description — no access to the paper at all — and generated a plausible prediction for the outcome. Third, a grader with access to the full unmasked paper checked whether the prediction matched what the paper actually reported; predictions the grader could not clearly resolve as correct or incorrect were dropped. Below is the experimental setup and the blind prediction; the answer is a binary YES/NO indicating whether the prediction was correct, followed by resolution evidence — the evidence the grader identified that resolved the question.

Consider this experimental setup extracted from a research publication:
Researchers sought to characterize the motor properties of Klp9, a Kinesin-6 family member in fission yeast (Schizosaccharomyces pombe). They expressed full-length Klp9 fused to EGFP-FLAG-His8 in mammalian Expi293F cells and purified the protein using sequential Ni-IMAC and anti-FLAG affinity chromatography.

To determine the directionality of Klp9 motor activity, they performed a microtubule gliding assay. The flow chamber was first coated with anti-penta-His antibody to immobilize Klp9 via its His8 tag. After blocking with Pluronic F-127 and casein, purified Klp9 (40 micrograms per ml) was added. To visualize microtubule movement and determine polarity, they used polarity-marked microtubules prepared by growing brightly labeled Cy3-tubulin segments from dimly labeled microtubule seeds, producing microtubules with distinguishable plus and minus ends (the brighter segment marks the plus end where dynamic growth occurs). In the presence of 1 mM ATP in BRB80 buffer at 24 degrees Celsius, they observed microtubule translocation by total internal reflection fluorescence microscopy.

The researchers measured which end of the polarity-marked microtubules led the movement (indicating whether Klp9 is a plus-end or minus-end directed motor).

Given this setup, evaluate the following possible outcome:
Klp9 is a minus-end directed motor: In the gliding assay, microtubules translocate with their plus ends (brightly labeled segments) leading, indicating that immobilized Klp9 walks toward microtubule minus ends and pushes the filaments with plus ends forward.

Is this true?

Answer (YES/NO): NO